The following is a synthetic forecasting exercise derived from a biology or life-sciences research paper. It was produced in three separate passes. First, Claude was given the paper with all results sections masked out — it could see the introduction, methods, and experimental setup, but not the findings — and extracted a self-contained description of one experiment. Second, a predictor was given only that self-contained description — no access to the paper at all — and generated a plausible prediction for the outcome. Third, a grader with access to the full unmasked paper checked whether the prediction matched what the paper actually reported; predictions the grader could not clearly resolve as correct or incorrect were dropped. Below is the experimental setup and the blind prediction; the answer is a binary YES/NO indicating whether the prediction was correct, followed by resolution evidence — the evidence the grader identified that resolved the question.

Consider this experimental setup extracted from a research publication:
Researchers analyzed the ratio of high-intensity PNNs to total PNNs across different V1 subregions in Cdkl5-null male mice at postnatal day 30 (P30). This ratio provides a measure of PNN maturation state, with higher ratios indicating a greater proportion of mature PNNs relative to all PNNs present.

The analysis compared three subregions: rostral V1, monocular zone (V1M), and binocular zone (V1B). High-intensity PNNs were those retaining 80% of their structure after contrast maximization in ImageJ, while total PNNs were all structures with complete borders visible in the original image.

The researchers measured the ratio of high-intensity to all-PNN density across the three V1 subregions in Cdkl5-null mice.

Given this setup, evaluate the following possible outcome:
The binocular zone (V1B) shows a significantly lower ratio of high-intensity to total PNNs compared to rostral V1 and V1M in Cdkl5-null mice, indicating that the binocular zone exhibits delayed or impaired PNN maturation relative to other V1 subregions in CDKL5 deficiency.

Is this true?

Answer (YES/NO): NO